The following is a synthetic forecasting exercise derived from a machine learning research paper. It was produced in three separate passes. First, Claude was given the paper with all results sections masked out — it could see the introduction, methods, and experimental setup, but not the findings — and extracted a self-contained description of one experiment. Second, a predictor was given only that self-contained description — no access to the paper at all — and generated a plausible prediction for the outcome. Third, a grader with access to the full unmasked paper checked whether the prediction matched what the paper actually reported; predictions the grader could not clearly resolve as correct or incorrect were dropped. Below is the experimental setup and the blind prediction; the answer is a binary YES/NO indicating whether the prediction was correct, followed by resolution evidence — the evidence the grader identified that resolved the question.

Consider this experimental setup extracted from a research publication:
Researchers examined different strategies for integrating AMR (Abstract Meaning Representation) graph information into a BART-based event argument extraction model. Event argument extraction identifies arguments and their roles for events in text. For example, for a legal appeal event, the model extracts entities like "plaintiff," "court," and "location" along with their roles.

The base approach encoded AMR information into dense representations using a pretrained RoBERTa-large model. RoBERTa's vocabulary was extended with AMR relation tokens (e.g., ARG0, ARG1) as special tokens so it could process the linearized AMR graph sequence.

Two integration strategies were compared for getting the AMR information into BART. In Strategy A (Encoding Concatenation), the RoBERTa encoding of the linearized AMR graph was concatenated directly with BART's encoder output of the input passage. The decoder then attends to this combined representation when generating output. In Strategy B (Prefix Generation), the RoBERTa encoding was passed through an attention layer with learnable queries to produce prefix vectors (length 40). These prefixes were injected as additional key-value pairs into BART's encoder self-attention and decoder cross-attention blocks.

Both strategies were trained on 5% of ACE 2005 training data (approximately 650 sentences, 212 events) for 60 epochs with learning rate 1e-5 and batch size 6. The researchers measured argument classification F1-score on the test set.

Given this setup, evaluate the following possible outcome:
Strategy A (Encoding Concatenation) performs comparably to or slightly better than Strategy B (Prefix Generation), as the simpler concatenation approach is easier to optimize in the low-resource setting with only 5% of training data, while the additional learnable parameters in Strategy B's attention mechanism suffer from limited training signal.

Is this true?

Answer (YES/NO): NO